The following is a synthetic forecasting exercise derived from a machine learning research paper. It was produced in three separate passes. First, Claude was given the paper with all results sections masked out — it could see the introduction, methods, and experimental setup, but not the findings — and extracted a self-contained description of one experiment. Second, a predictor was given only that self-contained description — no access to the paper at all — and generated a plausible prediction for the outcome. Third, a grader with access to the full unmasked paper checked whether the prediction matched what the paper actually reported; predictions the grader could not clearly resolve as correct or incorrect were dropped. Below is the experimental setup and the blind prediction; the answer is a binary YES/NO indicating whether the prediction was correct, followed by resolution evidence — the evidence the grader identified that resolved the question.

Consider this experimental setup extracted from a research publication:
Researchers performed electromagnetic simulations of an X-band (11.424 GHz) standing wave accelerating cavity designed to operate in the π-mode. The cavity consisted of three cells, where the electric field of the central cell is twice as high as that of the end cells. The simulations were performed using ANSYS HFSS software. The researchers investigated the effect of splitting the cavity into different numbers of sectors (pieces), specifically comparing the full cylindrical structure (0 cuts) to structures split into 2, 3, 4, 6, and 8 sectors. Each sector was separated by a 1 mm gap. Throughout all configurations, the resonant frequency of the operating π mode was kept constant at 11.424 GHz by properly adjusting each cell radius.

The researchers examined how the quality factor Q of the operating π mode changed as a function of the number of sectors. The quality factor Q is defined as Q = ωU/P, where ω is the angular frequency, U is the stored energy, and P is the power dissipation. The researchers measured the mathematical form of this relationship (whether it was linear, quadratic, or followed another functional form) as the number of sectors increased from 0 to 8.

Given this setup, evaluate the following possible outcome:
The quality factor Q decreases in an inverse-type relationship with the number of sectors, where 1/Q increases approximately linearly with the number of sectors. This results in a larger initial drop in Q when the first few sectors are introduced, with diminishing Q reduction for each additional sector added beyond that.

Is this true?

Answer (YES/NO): NO